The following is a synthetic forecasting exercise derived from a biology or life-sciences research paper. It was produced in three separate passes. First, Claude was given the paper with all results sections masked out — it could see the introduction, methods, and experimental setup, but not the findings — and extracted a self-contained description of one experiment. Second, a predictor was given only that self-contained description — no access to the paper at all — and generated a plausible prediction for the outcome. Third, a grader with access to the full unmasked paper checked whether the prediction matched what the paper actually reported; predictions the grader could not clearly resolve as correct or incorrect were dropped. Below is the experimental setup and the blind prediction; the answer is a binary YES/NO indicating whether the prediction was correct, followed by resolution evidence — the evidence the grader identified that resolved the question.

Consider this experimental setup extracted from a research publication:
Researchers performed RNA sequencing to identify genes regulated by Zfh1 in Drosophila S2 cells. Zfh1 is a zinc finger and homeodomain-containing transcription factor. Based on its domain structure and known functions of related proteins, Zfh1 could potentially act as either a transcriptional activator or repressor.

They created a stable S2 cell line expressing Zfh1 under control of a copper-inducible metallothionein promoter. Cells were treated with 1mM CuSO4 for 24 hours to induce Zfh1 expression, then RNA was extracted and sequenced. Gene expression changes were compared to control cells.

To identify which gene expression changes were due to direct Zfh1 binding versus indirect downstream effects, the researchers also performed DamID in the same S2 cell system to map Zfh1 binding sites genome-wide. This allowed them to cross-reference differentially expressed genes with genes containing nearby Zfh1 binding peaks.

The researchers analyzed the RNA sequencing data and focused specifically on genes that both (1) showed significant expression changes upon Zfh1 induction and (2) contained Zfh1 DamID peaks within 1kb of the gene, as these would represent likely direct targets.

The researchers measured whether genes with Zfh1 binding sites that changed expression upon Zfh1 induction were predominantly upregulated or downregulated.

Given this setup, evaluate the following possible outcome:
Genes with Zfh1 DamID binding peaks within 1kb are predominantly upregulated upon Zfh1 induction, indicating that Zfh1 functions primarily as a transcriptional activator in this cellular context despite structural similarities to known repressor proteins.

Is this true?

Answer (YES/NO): NO